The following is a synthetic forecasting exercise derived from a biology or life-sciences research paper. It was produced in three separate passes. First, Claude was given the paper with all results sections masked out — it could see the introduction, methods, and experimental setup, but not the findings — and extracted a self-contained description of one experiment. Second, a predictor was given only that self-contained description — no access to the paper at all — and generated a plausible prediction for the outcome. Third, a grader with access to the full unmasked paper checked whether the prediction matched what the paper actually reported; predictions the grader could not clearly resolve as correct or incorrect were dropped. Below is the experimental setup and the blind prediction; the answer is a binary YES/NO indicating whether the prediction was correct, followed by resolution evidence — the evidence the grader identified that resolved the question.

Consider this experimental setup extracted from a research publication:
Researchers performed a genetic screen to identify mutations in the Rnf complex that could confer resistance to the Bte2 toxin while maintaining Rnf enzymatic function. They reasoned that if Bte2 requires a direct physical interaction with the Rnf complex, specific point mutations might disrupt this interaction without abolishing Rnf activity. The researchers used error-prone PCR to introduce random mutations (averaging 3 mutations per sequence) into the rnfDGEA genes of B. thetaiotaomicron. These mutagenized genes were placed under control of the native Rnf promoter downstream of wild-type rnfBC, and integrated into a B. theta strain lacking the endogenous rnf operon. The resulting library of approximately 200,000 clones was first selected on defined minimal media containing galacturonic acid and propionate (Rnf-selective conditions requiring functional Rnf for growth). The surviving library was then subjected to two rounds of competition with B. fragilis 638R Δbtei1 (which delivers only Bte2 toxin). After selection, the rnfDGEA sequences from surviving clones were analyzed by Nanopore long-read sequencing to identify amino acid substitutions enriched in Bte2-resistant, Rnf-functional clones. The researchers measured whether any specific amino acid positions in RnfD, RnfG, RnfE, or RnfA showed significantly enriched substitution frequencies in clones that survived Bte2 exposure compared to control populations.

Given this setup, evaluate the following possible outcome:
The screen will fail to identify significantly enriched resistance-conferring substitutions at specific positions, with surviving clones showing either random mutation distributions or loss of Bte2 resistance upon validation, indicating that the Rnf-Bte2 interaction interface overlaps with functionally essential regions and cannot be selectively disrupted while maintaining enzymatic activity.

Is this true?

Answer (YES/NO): YES